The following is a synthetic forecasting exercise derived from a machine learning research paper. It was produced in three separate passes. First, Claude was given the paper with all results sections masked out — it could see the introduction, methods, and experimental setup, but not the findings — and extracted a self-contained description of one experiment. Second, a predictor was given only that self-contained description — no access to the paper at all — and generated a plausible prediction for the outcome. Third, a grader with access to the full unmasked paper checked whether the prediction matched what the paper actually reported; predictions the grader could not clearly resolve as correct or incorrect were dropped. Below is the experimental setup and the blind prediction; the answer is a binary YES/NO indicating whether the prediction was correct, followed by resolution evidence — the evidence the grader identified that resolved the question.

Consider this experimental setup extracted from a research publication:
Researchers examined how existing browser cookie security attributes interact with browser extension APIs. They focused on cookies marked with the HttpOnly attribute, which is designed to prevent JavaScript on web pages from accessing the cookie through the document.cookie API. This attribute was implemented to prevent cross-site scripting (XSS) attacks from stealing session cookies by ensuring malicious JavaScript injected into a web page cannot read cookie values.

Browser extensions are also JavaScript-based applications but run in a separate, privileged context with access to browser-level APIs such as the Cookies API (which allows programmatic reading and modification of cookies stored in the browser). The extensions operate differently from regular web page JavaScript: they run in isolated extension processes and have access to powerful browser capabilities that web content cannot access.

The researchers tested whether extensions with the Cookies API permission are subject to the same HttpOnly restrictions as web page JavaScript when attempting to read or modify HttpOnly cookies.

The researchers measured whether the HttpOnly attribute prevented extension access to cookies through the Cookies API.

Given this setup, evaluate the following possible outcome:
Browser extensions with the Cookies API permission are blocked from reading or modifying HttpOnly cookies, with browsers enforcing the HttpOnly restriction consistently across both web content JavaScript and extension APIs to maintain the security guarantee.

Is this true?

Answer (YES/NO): NO